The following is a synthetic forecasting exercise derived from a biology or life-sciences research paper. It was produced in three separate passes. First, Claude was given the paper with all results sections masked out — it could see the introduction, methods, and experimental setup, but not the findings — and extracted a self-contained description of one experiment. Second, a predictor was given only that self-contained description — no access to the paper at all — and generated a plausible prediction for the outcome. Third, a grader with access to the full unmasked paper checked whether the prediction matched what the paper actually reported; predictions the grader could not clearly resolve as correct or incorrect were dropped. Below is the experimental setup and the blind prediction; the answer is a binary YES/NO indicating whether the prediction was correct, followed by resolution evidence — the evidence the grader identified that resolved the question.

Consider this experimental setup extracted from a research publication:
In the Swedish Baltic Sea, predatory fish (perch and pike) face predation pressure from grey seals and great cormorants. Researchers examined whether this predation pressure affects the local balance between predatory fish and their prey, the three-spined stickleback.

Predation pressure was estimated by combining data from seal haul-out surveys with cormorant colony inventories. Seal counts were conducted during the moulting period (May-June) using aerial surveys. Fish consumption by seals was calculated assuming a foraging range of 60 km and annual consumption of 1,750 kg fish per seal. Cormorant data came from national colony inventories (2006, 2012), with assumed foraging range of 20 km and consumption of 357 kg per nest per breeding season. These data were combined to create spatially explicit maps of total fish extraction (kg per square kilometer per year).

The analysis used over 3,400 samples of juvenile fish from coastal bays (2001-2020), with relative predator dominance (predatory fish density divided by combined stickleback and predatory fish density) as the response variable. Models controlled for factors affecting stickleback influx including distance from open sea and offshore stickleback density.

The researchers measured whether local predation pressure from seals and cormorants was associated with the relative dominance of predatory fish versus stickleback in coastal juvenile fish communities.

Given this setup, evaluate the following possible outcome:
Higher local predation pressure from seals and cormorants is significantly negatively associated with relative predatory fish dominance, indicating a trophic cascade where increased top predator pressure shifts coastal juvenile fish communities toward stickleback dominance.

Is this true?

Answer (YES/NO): YES